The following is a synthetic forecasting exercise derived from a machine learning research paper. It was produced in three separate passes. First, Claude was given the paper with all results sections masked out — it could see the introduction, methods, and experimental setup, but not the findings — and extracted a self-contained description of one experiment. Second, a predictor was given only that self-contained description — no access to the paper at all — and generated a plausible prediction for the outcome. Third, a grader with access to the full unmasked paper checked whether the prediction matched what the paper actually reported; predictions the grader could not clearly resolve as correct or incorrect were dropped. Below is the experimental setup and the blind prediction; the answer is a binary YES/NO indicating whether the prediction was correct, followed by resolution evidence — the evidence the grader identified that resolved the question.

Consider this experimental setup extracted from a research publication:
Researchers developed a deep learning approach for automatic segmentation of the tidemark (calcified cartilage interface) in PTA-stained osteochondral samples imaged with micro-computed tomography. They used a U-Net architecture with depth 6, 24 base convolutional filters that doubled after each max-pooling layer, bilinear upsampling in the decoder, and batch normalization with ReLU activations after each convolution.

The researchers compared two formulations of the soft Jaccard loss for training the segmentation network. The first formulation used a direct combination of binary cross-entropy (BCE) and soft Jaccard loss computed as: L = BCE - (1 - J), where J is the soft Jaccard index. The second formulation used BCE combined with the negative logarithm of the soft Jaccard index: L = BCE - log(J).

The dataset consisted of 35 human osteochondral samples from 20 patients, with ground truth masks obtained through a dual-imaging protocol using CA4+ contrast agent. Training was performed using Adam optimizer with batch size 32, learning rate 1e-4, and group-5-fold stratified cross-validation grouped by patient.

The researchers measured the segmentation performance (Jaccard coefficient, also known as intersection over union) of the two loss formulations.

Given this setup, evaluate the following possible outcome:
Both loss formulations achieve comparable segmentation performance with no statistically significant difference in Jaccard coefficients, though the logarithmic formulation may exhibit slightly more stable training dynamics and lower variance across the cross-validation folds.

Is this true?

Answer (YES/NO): NO